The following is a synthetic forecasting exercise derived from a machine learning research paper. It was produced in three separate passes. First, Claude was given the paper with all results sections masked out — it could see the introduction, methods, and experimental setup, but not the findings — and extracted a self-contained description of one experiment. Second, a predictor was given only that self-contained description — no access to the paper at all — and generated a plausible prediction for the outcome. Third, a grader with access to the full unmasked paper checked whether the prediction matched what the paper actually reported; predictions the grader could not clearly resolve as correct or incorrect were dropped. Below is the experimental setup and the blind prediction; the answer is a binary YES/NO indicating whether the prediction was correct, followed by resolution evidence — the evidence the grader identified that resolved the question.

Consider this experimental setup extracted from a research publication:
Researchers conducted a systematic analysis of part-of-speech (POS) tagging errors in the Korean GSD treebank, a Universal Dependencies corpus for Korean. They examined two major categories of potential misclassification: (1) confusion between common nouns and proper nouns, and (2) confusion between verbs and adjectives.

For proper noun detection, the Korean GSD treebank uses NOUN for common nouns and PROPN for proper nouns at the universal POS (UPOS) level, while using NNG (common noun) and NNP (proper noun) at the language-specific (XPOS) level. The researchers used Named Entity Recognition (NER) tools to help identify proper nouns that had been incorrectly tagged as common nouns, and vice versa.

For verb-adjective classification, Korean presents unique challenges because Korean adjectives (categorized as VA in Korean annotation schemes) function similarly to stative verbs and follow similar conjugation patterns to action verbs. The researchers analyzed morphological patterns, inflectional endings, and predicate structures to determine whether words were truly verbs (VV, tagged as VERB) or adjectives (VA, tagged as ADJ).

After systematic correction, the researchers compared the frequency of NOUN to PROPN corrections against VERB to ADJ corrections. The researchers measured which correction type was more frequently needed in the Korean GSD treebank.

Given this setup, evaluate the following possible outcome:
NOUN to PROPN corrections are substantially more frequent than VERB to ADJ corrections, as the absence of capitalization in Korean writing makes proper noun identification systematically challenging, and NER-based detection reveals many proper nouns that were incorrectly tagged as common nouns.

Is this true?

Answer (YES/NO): YES